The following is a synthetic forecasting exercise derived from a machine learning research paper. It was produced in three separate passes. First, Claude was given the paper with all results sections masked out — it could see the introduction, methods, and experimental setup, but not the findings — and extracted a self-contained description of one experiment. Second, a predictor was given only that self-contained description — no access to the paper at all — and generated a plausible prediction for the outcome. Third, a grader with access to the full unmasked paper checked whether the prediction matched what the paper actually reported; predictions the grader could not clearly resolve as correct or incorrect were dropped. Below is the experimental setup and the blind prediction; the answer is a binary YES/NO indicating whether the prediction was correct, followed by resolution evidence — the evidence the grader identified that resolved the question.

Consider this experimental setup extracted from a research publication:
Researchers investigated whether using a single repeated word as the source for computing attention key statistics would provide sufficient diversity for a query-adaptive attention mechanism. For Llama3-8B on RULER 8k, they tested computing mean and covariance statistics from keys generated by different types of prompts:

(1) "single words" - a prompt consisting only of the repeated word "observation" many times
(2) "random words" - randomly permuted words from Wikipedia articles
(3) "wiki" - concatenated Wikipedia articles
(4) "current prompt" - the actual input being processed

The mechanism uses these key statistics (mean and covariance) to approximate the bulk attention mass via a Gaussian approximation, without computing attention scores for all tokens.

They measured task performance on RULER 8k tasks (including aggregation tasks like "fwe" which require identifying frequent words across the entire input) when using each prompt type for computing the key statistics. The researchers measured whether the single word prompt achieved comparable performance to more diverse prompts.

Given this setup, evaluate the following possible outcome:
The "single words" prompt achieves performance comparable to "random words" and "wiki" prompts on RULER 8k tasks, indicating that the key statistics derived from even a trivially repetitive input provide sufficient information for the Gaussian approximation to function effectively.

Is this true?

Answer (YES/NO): NO